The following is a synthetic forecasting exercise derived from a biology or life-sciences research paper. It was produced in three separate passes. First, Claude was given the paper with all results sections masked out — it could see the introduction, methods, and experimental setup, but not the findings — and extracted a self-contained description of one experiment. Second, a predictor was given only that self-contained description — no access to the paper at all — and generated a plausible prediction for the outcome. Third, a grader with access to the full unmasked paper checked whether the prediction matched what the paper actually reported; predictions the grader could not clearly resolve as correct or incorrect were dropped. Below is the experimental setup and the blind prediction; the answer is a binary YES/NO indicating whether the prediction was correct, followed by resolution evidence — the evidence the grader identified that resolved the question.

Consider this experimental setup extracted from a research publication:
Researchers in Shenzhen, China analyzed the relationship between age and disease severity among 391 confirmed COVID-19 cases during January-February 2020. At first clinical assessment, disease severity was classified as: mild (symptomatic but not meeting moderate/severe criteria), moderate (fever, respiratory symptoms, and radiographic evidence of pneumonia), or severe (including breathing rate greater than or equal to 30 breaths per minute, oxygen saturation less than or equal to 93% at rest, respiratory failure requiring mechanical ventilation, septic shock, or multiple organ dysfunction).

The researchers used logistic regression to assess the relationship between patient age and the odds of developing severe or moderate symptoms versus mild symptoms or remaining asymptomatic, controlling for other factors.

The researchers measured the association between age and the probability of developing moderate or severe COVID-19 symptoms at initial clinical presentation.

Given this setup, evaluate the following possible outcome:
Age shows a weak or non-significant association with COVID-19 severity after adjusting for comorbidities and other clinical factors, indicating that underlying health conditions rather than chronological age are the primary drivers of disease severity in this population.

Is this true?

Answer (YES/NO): NO